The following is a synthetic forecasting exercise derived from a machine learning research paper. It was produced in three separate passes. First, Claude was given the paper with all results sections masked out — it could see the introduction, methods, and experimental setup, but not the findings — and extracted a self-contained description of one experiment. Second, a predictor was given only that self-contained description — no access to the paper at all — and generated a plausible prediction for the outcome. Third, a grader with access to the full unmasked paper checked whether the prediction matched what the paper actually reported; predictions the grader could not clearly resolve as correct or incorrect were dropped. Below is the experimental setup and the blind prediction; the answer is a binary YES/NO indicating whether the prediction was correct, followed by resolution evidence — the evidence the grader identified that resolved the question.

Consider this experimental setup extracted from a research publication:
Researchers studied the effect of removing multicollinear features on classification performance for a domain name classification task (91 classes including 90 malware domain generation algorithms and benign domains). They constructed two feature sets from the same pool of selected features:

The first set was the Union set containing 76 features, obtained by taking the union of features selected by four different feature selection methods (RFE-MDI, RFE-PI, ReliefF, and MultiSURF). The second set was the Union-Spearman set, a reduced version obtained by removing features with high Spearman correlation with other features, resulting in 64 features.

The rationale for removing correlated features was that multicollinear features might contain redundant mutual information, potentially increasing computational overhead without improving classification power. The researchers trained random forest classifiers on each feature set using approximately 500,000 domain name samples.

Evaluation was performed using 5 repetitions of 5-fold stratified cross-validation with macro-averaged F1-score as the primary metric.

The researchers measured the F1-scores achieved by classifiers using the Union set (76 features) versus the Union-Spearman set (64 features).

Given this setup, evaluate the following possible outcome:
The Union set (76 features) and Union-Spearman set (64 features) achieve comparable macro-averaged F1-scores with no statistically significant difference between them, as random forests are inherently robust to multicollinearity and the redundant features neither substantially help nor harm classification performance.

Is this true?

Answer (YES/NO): NO